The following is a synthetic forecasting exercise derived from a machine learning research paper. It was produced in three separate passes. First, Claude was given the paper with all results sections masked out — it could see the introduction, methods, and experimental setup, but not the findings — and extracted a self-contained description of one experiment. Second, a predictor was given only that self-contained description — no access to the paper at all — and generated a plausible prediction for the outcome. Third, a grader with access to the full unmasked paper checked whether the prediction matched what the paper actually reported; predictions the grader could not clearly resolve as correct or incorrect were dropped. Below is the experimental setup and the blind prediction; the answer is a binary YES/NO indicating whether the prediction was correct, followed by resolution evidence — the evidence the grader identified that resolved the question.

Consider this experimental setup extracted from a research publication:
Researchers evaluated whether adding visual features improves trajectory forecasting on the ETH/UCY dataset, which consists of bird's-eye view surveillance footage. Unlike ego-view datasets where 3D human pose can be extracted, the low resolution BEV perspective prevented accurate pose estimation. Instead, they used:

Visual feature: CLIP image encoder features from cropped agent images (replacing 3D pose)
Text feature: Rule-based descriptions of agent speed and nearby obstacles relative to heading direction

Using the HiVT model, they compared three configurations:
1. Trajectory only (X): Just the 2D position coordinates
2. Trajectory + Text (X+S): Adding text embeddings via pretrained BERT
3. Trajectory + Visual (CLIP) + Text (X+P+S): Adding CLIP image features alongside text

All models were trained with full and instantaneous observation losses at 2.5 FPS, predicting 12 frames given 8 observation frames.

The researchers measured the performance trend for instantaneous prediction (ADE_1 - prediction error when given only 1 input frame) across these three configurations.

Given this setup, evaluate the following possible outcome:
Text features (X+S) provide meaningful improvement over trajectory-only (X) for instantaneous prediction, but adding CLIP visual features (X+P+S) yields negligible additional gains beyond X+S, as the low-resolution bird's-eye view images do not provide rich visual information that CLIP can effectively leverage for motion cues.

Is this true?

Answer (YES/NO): NO